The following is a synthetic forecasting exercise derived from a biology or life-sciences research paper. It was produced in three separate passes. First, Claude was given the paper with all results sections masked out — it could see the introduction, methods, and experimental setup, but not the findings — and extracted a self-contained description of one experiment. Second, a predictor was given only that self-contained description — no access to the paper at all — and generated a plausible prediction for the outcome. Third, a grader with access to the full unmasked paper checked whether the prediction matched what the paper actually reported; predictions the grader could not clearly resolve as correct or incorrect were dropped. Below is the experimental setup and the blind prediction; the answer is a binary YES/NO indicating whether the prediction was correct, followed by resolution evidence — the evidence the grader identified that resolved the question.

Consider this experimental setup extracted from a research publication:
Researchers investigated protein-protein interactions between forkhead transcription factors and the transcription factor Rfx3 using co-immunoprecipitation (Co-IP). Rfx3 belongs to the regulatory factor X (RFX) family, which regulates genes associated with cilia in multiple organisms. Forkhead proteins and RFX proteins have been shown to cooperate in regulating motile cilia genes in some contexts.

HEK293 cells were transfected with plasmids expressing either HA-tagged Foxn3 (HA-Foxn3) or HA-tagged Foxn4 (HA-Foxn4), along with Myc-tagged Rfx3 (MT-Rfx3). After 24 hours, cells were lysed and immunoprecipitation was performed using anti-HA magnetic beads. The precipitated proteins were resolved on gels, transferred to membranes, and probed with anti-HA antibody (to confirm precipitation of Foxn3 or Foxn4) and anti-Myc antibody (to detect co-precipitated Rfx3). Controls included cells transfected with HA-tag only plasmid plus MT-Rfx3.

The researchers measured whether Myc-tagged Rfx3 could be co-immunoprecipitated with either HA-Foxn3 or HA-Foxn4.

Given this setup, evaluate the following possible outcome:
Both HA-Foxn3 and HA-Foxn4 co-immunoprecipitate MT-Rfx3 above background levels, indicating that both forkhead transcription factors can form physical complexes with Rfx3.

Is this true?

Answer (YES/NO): YES